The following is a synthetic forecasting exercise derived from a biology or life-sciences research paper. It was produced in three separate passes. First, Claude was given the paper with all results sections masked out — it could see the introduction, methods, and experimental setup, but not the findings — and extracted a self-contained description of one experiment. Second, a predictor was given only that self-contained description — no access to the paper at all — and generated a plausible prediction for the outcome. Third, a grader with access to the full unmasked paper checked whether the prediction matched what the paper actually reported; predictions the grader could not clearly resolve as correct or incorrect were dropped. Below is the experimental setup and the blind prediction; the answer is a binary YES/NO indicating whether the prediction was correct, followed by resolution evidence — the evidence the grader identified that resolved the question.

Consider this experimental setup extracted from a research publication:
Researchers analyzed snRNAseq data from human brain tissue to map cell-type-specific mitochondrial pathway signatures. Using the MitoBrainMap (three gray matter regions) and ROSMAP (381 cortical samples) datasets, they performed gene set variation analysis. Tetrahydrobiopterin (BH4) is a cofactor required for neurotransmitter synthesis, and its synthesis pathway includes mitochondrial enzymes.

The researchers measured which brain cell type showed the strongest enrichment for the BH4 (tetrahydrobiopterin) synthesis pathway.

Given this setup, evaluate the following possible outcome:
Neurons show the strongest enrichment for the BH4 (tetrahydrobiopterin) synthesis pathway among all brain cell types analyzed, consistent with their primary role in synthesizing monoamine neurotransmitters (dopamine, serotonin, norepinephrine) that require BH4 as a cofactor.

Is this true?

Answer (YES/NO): NO